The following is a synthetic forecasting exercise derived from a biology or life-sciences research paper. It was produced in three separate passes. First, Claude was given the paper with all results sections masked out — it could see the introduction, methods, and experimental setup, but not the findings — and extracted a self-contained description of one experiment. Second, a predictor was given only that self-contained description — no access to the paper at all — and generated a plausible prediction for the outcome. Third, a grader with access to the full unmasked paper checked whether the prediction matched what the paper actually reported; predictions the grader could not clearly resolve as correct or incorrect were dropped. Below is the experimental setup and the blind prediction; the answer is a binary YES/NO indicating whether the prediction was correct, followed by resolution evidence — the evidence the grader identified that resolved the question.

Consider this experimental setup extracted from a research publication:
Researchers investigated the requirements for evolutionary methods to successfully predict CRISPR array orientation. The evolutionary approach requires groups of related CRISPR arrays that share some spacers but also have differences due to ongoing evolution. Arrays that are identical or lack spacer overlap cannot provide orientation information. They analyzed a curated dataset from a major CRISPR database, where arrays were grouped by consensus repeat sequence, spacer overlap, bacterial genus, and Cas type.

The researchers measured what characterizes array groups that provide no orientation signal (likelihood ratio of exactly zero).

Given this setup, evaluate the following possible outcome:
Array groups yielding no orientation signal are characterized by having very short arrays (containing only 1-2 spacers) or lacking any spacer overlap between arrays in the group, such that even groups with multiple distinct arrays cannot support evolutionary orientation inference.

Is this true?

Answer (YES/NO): NO